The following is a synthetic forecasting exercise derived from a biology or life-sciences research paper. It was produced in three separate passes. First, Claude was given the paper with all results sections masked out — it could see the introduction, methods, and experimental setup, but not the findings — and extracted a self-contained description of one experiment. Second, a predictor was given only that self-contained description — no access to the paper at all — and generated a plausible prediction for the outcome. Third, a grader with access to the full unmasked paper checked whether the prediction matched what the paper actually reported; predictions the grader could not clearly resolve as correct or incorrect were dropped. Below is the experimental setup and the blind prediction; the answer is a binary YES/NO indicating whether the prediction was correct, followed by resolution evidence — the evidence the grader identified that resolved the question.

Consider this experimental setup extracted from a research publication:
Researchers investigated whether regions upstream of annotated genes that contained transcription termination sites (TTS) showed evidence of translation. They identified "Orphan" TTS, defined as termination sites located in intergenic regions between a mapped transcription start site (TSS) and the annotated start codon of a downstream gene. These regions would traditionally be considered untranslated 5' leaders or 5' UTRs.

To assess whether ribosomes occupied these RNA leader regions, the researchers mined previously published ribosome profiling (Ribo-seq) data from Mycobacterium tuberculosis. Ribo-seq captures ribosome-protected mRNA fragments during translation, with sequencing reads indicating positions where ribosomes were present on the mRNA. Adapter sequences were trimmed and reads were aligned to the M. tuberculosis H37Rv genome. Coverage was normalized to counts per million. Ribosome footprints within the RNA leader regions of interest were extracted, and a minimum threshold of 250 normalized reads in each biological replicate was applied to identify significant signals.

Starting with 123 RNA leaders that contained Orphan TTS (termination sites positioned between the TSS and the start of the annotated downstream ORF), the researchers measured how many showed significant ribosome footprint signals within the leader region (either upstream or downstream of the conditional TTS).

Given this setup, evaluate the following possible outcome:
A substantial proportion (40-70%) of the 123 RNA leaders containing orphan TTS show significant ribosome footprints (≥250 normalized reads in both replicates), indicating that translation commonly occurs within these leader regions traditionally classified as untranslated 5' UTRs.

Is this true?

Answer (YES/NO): NO